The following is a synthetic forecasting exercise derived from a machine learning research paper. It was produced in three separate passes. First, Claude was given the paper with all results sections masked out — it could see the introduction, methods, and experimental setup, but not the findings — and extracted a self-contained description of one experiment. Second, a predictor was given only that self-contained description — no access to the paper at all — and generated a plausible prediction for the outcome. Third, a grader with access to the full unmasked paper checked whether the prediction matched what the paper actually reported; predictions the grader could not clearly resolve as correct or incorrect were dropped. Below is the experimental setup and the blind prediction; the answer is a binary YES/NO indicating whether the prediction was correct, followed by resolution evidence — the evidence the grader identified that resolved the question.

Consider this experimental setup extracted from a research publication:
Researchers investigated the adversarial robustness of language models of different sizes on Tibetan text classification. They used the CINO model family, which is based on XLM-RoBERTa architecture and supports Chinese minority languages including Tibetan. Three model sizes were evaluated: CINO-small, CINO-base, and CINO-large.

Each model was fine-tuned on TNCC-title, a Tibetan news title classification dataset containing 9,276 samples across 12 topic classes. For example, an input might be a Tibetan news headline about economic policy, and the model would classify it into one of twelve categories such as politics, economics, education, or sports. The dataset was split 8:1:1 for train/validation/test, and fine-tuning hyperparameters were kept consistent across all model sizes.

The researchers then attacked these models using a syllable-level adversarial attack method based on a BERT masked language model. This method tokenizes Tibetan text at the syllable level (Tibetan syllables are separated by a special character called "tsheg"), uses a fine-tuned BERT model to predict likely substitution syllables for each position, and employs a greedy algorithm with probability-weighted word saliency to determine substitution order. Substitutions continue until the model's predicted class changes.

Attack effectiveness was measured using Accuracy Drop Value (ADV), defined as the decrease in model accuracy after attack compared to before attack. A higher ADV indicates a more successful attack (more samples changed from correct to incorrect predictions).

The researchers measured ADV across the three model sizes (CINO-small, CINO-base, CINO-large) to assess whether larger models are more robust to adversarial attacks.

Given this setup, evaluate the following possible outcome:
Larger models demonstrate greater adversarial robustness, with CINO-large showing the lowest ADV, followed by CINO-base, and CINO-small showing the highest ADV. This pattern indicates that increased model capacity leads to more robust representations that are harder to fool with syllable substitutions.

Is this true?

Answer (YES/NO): NO